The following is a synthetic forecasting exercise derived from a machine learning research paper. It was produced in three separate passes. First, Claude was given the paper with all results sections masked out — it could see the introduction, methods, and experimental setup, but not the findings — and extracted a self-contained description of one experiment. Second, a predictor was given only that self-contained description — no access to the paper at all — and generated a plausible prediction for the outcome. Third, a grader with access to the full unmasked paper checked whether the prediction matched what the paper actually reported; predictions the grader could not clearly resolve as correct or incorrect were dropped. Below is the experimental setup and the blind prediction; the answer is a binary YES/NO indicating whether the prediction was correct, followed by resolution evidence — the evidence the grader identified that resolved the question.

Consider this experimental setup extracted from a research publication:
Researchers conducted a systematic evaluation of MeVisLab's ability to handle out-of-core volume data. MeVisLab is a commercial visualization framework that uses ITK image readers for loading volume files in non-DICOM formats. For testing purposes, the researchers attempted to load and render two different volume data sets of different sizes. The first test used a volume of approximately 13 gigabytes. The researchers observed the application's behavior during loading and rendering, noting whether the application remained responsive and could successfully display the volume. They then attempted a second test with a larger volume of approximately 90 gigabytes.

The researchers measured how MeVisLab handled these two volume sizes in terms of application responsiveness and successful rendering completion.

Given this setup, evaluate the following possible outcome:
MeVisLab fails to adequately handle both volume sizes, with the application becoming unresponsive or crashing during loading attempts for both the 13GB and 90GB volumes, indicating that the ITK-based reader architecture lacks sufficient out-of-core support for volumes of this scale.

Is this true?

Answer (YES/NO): NO